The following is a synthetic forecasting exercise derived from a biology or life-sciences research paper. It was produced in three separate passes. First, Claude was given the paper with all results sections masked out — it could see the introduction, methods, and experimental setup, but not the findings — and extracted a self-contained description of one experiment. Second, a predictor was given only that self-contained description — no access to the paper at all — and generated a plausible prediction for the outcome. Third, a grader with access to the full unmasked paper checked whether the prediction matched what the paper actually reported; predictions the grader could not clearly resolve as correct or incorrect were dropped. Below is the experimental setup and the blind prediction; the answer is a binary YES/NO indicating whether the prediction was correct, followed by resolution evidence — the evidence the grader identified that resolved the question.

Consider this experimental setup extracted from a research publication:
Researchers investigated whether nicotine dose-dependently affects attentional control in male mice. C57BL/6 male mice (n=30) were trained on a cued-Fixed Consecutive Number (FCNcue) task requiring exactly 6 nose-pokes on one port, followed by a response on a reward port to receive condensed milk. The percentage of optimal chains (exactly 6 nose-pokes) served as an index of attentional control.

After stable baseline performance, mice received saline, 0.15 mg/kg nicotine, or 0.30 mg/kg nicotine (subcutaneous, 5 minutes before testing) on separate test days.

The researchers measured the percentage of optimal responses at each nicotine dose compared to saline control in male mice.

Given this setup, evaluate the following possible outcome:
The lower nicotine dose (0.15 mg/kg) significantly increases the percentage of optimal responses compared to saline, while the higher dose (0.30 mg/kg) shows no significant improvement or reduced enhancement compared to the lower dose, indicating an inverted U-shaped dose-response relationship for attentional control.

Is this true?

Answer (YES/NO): YES